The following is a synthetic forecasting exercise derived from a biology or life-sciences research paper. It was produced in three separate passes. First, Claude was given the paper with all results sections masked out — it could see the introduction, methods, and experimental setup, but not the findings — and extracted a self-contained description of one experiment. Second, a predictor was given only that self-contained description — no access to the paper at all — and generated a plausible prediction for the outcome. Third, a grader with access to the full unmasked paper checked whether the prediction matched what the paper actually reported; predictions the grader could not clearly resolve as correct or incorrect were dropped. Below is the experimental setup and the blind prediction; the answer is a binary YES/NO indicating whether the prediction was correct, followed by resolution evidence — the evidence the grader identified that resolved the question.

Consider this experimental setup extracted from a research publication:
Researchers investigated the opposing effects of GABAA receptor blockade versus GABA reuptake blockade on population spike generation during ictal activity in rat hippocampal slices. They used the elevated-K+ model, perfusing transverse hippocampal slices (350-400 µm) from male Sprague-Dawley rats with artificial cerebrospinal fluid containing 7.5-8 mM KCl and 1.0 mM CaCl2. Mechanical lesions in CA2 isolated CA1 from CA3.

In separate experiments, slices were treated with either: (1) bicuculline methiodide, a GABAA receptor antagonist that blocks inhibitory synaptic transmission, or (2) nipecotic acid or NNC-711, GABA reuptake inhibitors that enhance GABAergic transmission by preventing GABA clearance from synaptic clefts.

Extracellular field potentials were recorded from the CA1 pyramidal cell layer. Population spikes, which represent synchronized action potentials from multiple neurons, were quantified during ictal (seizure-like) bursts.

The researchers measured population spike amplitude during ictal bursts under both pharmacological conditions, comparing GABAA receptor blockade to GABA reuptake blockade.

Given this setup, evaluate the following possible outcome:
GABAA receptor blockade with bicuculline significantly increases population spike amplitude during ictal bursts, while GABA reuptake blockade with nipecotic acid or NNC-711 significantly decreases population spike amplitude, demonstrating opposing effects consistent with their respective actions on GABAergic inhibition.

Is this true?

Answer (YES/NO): NO